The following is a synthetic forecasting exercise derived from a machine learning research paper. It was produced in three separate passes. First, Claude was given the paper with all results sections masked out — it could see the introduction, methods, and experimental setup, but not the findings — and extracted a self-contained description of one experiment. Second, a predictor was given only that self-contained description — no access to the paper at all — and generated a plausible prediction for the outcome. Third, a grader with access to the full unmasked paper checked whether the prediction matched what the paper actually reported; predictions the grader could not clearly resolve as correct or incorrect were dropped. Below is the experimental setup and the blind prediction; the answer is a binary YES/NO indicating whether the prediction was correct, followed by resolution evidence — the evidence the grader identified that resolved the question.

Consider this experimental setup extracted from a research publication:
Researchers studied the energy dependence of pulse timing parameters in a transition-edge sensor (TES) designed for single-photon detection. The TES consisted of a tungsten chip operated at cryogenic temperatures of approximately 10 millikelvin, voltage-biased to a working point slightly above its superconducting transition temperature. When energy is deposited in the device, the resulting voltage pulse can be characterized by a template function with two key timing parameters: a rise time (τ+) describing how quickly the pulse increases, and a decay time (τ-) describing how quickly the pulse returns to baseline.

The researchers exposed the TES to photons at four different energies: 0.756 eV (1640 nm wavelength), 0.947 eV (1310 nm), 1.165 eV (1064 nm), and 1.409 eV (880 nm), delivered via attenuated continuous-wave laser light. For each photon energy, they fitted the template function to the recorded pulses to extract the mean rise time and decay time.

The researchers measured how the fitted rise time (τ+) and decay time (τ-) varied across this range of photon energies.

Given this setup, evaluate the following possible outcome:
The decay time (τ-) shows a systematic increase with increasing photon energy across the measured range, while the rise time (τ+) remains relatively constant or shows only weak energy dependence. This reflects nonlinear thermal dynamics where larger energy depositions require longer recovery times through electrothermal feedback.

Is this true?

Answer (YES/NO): NO